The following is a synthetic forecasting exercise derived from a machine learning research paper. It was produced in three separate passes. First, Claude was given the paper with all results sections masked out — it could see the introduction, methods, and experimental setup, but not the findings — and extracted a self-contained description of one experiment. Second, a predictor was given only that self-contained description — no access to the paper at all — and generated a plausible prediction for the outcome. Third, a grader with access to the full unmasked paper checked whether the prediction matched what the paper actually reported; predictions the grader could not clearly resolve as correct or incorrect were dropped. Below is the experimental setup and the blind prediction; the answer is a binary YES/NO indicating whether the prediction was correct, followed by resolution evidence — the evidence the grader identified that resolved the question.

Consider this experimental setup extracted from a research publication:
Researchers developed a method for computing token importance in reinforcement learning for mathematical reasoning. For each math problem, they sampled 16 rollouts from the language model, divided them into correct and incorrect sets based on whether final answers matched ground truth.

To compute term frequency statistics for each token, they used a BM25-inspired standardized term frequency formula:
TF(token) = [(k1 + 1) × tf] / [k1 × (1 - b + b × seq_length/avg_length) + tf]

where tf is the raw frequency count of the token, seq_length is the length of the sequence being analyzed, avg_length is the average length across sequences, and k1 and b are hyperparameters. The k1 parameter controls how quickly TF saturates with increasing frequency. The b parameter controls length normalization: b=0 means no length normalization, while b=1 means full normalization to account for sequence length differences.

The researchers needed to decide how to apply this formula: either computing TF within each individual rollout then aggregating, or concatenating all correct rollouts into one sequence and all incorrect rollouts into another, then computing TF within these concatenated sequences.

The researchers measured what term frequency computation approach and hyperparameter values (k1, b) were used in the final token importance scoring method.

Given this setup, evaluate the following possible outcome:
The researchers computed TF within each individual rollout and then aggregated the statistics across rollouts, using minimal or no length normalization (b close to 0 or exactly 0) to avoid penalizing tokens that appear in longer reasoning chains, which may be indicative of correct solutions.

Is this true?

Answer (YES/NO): NO